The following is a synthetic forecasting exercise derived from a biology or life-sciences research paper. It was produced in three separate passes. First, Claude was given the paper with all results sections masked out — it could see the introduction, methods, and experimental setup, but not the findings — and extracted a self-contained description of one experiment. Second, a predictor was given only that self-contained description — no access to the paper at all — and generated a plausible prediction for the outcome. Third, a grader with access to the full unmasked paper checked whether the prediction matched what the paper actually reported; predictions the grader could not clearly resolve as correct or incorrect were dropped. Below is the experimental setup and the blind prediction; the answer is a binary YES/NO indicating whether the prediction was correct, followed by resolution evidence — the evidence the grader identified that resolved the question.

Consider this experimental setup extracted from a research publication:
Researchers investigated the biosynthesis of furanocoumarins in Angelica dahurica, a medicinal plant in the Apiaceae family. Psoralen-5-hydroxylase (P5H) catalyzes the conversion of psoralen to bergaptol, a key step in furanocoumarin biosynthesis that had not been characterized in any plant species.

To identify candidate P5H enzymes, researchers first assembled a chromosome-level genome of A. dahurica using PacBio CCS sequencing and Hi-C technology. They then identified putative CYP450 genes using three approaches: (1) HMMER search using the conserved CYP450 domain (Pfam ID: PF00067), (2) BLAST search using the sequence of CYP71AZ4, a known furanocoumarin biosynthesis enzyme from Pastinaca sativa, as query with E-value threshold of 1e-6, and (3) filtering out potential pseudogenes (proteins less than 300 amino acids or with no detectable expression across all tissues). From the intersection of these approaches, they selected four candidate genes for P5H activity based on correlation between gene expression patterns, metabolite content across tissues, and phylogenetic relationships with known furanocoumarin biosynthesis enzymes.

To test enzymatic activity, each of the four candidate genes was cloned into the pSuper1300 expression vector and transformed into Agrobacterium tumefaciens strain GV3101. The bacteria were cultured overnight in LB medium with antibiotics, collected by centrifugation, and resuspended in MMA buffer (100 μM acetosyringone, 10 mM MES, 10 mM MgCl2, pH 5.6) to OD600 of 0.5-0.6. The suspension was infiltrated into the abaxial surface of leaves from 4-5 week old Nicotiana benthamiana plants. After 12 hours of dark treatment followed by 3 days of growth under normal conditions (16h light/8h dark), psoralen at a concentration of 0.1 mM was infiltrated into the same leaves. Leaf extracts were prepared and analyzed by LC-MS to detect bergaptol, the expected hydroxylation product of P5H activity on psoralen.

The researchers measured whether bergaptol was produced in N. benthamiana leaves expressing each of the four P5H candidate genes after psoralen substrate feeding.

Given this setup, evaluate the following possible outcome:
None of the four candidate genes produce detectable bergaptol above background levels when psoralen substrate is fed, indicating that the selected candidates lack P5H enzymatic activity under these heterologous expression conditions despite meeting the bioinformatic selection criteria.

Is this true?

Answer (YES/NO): NO